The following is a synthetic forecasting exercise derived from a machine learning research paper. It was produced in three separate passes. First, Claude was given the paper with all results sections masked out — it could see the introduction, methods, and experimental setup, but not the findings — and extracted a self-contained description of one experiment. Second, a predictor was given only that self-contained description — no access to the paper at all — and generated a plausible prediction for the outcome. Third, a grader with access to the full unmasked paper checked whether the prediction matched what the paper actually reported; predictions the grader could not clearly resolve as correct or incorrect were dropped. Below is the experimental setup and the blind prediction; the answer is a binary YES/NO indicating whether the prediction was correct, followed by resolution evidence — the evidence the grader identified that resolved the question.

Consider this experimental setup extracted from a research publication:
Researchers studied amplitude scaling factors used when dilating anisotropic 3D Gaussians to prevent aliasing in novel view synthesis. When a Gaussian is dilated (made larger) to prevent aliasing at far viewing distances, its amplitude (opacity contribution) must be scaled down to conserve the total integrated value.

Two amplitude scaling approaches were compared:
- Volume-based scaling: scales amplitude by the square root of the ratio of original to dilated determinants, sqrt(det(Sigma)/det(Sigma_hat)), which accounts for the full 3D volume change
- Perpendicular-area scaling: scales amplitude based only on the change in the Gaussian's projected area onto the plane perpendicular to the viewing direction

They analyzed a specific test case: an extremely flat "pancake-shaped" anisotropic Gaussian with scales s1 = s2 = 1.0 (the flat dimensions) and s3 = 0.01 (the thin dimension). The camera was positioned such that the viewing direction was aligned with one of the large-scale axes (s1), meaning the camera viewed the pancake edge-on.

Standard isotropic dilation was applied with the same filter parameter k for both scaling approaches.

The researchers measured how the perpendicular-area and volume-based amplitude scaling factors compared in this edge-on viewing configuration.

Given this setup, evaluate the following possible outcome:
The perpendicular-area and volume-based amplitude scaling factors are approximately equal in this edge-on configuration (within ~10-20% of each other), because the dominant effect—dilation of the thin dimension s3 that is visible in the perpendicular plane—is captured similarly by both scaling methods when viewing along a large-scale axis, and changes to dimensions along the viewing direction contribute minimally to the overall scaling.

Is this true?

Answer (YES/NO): NO